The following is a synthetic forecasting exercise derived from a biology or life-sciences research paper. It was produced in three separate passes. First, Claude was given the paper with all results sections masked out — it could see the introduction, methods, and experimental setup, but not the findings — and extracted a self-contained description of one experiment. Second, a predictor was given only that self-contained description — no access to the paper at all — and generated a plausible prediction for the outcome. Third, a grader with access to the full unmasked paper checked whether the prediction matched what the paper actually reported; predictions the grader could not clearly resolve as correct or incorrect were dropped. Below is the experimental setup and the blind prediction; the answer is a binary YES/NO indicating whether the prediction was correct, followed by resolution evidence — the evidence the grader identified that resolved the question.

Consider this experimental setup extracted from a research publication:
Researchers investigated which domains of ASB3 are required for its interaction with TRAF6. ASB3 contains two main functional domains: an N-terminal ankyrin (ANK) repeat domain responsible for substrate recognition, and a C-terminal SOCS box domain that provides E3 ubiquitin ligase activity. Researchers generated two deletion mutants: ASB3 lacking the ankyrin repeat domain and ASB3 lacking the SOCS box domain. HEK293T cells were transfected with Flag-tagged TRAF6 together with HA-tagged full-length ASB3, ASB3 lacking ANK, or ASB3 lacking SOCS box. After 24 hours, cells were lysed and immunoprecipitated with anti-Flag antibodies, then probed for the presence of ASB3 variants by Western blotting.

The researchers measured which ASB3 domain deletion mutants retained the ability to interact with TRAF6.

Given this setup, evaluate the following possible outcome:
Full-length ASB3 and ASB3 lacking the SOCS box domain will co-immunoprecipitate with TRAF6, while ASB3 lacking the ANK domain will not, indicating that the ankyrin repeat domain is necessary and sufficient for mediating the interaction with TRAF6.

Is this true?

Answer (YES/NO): NO